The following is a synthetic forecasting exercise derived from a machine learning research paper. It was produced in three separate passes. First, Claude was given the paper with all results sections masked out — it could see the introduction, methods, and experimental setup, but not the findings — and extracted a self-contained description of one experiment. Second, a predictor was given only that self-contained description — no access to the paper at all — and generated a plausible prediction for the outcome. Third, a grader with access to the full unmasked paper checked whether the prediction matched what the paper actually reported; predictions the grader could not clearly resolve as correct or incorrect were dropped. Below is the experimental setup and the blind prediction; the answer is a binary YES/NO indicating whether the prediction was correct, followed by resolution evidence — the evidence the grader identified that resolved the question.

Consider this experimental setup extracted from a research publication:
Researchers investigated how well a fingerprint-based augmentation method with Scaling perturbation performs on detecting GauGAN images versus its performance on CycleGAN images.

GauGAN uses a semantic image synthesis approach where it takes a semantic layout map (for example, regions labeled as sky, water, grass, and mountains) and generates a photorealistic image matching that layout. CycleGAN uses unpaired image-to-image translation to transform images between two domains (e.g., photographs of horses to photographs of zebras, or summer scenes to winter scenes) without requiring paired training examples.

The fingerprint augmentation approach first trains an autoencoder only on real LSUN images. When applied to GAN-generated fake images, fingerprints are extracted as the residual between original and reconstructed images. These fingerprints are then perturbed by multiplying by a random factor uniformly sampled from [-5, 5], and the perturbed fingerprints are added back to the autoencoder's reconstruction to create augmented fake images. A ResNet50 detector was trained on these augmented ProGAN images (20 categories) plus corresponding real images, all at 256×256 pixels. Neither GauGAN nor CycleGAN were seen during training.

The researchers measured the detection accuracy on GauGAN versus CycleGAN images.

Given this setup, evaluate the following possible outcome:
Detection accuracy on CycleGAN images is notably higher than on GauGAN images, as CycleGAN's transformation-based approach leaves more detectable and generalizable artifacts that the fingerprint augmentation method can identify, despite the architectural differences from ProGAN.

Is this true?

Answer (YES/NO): NO